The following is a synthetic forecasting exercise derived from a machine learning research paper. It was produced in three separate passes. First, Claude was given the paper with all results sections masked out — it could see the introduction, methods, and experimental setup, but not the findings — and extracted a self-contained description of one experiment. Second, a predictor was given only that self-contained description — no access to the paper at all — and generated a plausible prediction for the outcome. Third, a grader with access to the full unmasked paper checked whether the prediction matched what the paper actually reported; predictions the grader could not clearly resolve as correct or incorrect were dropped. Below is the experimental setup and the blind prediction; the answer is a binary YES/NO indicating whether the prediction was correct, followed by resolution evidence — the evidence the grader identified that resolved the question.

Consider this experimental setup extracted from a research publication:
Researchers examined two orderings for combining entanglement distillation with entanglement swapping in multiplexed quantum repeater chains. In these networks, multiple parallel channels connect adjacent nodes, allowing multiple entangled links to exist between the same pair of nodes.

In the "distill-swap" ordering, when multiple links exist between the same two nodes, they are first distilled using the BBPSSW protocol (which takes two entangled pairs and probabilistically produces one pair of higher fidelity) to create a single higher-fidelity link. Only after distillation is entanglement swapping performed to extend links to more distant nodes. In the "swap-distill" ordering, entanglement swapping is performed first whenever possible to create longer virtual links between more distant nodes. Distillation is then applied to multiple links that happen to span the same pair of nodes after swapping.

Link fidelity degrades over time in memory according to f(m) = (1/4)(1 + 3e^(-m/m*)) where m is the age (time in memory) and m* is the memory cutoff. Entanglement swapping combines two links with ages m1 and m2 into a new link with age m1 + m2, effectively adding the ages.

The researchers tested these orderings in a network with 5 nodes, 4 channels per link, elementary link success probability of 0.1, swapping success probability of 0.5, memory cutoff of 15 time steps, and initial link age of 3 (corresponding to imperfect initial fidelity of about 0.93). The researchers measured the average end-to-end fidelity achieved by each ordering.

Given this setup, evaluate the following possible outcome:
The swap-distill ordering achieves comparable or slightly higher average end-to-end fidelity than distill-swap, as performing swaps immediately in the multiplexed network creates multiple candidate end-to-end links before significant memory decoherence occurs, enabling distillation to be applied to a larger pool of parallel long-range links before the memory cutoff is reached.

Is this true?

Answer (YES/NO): NO